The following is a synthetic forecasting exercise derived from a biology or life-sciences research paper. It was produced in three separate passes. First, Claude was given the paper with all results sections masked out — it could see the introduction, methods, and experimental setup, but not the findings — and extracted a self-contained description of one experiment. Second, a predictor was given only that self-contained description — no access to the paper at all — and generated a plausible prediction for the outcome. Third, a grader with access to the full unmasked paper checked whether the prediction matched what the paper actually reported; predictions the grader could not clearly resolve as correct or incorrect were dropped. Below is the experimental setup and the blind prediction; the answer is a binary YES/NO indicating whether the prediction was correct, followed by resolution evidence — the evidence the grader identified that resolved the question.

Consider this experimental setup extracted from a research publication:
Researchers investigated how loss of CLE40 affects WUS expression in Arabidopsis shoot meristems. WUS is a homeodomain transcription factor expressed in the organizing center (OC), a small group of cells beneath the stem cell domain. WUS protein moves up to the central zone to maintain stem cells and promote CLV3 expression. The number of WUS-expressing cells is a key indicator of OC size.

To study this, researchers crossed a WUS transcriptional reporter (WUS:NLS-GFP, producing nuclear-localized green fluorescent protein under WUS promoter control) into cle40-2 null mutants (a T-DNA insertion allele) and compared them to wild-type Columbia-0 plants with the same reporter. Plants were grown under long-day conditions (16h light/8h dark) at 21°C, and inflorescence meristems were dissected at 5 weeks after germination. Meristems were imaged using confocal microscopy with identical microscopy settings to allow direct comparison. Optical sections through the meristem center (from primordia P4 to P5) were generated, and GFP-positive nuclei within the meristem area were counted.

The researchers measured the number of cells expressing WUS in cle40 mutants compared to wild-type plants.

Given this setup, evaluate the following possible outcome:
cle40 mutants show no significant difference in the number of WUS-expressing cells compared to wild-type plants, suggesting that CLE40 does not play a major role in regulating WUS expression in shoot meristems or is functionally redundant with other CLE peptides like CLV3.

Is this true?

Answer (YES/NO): NO